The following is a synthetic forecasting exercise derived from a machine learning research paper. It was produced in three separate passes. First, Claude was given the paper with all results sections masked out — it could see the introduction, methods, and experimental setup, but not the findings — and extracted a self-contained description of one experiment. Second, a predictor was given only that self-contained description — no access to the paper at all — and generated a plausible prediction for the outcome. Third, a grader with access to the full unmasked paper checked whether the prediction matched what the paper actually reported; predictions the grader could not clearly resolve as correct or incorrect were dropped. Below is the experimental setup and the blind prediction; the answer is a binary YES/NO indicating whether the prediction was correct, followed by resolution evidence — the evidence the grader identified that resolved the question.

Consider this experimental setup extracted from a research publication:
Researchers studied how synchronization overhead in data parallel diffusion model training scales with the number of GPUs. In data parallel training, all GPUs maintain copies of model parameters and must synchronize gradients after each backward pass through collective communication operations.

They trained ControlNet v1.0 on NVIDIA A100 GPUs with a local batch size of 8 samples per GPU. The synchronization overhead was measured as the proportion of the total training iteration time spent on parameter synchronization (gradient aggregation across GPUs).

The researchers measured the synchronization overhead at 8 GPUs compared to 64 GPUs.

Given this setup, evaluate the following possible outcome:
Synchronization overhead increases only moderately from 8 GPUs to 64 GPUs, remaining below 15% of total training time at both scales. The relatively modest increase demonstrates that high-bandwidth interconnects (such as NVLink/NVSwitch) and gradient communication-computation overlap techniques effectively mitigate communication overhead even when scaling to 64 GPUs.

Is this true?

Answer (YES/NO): NO